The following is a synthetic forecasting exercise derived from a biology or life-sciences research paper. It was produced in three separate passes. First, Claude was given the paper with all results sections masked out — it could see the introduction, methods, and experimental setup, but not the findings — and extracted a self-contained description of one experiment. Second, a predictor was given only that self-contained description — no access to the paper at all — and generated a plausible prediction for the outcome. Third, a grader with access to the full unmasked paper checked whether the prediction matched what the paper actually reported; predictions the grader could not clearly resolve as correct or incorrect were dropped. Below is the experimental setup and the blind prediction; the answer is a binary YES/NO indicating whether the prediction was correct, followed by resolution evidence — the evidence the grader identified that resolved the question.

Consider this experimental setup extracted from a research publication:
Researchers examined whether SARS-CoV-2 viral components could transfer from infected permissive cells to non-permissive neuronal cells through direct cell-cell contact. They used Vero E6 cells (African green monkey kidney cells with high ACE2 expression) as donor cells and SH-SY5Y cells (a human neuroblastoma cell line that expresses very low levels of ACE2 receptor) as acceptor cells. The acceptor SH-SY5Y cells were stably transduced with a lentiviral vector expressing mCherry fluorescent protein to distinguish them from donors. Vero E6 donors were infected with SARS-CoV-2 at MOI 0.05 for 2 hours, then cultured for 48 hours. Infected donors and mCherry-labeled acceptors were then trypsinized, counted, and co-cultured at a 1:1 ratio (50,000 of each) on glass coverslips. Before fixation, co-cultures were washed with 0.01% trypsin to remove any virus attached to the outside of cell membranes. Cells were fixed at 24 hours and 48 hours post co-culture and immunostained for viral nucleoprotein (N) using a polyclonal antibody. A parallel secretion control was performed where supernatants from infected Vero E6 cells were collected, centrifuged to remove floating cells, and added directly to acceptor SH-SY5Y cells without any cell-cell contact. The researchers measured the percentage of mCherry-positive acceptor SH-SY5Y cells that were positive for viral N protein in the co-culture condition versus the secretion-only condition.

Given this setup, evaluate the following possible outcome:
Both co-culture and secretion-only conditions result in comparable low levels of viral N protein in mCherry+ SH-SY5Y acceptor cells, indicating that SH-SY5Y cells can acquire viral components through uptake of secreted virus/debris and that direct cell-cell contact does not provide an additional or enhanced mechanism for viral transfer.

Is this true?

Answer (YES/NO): NO